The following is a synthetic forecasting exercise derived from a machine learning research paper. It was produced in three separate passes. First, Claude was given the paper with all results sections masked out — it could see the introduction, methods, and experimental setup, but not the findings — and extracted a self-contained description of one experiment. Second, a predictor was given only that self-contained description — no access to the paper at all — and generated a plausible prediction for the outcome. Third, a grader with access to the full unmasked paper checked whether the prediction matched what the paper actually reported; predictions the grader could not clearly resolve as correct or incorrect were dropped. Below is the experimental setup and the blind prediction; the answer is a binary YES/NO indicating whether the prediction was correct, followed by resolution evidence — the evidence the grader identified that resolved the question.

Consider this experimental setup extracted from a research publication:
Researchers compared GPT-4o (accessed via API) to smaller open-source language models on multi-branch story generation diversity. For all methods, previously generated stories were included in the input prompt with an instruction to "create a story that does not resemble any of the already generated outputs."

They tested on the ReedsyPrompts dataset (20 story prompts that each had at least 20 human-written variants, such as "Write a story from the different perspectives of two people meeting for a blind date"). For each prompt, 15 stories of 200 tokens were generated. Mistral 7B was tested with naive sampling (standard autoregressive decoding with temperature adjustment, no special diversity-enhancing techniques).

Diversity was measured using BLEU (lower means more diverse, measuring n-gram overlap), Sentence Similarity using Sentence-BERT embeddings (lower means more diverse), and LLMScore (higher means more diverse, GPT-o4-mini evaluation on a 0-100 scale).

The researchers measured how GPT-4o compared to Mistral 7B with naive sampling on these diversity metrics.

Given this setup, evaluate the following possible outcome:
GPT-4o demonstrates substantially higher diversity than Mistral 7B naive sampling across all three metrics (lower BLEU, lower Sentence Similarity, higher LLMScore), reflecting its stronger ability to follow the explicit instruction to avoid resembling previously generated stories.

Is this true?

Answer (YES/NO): NO